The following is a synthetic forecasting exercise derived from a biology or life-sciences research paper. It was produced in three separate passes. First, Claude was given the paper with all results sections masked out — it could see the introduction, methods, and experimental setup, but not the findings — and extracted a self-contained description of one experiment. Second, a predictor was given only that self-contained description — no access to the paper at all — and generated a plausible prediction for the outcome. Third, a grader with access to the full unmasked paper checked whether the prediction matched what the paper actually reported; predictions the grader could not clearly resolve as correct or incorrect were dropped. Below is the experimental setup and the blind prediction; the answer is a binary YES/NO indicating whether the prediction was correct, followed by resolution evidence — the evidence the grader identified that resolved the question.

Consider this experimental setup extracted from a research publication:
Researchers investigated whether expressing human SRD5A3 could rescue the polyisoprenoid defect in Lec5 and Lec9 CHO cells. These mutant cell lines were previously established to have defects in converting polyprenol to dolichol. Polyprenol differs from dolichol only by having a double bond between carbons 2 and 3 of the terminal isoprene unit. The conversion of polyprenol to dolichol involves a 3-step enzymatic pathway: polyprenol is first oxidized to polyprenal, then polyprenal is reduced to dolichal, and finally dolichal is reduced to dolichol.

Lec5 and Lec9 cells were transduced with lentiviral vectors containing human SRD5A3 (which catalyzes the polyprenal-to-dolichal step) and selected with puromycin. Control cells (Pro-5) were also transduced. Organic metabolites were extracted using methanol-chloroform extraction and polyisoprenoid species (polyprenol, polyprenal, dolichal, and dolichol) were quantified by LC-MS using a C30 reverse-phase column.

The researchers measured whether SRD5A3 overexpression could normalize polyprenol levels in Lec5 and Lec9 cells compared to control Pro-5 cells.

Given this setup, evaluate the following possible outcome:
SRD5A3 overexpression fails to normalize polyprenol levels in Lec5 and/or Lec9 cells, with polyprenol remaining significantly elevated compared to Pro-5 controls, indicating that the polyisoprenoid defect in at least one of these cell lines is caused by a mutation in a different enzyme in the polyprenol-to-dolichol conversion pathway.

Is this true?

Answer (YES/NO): YES